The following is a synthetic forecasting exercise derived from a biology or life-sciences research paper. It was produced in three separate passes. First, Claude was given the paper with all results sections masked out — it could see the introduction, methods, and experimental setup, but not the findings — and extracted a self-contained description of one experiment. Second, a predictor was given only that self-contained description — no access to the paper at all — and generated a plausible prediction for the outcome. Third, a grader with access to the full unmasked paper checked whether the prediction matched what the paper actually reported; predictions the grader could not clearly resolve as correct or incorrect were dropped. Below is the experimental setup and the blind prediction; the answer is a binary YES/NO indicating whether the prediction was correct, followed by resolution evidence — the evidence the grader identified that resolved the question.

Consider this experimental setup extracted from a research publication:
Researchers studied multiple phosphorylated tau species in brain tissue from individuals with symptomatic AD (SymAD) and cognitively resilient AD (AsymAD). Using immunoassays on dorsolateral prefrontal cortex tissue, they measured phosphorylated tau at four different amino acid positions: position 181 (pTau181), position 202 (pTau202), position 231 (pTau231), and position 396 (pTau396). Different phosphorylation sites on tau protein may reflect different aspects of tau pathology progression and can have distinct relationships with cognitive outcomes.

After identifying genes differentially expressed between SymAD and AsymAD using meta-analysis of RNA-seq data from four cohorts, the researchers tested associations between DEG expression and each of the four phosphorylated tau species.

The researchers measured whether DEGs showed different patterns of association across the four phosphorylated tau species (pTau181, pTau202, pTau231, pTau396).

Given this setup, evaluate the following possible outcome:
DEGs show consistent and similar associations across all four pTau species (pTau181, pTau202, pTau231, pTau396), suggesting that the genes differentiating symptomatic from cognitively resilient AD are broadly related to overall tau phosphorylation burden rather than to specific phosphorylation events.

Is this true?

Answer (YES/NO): NO